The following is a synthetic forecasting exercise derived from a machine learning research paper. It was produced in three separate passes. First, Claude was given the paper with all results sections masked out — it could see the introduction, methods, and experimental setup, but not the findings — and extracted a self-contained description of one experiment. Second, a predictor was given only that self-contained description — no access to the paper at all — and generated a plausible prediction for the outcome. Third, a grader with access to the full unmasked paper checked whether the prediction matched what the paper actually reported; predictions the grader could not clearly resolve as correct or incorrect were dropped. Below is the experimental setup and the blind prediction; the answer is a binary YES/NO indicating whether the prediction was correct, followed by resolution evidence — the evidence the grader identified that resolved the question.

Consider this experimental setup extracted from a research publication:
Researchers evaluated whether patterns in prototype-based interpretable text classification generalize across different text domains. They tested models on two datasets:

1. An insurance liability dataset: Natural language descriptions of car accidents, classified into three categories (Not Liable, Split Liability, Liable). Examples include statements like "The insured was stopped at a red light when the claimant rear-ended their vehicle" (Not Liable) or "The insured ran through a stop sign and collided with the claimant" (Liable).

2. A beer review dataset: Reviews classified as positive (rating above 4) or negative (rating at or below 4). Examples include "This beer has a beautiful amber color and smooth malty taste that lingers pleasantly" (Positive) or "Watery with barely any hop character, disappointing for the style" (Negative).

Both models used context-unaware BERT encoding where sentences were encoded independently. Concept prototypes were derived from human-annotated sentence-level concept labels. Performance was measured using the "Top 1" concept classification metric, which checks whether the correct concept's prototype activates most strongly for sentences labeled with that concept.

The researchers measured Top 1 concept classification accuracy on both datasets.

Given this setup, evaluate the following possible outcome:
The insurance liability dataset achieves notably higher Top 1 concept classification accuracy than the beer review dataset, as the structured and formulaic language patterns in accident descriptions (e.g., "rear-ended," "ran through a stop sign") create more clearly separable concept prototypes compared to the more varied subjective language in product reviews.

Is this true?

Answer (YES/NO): NO